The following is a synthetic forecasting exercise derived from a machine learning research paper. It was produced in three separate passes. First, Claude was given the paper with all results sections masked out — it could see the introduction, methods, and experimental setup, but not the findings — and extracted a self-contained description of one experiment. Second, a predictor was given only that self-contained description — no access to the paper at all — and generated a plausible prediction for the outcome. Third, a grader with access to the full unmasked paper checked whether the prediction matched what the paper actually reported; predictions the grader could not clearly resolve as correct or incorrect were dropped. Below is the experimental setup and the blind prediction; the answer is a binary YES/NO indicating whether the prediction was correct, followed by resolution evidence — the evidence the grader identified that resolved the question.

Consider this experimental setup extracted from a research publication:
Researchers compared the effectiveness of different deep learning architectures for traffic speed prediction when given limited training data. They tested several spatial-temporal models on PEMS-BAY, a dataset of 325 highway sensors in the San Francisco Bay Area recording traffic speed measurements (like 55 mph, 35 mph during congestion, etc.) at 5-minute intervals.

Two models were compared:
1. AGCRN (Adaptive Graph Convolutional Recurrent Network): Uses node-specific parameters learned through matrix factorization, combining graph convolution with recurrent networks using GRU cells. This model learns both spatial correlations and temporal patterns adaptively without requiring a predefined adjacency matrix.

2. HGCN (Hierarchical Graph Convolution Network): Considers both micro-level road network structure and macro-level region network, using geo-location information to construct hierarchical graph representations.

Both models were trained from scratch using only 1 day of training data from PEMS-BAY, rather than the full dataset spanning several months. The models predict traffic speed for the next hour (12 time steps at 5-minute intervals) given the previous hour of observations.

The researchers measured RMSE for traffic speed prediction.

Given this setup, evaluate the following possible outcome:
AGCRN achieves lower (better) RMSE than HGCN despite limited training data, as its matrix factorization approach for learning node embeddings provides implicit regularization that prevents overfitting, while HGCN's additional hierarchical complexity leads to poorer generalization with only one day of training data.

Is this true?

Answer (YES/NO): YES